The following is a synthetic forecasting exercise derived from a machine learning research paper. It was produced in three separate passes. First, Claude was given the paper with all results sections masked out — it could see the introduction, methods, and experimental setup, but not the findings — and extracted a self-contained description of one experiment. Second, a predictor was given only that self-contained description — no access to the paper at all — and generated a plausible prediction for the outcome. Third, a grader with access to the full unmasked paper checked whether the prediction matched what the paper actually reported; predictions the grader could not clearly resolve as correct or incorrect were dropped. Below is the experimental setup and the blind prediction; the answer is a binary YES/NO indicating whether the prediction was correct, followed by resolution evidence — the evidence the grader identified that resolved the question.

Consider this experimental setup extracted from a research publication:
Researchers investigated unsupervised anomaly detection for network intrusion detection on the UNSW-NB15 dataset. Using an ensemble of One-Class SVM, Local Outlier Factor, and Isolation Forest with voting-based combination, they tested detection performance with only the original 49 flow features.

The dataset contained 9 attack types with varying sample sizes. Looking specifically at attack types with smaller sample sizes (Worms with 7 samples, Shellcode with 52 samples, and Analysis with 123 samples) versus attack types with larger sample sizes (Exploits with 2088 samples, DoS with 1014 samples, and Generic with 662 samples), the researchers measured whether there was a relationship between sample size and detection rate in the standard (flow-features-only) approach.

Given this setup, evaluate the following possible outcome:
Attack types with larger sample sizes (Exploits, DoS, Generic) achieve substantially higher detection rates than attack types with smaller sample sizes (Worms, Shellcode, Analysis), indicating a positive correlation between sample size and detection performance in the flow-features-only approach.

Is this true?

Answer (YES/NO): NO